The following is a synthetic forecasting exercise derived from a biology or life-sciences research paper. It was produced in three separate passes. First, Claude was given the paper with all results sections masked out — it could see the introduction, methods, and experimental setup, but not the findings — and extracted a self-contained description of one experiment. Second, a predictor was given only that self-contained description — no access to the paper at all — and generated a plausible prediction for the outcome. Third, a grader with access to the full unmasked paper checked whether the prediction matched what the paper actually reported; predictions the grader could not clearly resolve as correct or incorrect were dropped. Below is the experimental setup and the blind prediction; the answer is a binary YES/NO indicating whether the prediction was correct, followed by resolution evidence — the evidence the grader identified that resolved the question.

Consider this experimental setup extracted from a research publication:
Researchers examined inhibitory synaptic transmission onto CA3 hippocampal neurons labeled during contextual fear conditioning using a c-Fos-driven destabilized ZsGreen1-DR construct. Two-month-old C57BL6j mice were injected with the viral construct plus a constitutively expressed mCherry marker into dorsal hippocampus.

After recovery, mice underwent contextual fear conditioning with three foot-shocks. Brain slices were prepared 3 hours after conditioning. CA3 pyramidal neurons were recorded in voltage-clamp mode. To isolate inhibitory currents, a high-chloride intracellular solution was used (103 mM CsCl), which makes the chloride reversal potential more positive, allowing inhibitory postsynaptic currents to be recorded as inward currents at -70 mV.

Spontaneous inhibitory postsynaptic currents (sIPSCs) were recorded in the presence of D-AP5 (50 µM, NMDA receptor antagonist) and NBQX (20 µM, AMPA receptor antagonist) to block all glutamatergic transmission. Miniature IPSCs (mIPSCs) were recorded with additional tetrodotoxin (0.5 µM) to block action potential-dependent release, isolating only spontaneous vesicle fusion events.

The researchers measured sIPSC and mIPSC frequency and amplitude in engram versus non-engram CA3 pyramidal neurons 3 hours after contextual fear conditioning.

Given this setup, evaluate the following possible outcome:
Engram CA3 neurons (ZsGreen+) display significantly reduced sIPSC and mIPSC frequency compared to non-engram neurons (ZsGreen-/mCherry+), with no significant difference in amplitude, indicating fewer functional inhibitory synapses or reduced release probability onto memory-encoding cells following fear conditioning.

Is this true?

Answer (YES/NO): NO